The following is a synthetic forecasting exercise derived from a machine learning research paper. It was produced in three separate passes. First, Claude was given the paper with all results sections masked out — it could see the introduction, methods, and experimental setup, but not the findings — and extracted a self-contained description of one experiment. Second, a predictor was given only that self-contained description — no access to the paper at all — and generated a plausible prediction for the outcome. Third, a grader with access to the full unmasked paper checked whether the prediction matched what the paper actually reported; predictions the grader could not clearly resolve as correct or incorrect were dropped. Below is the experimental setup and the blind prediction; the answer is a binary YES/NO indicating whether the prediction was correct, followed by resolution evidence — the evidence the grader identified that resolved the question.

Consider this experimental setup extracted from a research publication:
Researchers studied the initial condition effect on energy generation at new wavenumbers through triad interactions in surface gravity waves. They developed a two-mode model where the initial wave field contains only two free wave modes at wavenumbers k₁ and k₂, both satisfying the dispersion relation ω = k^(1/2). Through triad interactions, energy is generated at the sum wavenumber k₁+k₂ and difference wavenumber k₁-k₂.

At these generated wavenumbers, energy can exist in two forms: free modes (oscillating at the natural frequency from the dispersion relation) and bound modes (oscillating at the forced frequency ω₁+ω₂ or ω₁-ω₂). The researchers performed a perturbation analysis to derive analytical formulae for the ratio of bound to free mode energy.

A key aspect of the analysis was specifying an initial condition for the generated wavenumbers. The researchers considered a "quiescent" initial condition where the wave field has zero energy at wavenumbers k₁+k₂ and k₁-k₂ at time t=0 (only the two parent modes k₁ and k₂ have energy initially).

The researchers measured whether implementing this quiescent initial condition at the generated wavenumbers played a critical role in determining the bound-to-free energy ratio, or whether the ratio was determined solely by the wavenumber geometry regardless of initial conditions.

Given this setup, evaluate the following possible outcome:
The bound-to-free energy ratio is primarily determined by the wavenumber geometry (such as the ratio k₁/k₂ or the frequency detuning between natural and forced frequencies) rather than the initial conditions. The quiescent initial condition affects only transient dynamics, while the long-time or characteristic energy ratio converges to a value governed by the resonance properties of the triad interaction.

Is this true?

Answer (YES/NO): NO